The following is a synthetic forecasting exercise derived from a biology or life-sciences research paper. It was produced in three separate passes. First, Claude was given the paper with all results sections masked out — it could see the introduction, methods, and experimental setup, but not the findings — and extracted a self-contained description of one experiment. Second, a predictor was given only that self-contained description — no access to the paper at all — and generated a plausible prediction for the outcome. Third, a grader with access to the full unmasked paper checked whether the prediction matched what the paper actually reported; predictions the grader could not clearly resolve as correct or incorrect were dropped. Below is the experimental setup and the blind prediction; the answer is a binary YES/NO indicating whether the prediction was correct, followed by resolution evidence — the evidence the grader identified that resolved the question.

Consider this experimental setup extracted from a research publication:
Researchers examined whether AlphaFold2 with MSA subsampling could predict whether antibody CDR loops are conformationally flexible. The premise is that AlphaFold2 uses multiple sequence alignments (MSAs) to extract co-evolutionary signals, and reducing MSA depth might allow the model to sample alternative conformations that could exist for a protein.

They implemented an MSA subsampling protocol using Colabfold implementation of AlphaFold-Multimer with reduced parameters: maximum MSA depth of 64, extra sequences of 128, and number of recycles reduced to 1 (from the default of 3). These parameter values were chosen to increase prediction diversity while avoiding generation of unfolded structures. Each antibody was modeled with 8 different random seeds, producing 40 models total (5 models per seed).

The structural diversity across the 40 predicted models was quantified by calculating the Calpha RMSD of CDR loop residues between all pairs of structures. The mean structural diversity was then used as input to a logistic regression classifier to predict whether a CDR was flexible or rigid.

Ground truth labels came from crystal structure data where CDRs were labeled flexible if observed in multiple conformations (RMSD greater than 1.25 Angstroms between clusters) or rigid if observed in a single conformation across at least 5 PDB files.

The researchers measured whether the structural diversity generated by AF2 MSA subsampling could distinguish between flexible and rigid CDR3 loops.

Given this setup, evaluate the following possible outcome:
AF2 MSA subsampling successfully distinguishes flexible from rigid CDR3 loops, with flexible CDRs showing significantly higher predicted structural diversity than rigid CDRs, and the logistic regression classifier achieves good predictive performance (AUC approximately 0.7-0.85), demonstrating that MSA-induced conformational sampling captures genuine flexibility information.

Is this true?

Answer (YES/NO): NO